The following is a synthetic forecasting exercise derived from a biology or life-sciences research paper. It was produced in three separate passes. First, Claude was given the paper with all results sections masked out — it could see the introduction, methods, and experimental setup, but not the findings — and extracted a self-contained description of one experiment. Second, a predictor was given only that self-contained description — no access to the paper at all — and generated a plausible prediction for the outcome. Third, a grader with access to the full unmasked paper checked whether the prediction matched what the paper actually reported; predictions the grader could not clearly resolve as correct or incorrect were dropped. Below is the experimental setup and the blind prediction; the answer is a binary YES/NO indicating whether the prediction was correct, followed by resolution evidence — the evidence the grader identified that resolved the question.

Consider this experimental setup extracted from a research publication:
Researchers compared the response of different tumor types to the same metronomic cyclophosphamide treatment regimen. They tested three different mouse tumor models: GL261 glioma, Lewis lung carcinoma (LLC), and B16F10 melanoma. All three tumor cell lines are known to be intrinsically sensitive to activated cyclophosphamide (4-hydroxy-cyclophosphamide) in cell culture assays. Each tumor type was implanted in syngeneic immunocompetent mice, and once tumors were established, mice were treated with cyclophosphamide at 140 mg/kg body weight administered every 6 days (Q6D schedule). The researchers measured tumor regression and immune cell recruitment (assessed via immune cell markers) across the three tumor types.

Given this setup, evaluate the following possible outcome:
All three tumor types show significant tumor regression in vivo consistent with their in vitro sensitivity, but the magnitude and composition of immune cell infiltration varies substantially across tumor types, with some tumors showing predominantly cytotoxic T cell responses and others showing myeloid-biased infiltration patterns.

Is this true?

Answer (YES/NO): NO